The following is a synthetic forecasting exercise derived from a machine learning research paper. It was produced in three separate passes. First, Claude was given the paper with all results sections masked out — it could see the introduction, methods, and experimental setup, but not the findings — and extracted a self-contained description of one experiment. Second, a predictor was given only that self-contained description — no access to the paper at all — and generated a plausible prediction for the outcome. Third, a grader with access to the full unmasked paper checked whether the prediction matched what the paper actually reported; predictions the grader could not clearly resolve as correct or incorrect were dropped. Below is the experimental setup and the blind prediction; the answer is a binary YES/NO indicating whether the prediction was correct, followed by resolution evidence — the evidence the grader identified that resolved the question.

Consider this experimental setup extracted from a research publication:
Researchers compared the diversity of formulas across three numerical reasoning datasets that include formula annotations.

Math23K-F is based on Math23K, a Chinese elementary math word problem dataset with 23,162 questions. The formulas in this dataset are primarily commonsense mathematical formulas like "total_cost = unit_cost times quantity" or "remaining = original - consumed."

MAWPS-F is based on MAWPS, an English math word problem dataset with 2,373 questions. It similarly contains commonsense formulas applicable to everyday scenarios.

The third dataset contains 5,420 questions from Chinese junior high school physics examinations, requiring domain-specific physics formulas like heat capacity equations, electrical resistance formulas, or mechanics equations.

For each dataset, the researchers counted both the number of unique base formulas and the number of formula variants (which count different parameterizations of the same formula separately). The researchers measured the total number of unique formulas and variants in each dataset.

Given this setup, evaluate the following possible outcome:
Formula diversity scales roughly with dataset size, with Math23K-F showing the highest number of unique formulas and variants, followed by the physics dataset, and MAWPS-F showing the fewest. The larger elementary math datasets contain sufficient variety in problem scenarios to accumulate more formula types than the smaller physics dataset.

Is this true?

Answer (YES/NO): NO